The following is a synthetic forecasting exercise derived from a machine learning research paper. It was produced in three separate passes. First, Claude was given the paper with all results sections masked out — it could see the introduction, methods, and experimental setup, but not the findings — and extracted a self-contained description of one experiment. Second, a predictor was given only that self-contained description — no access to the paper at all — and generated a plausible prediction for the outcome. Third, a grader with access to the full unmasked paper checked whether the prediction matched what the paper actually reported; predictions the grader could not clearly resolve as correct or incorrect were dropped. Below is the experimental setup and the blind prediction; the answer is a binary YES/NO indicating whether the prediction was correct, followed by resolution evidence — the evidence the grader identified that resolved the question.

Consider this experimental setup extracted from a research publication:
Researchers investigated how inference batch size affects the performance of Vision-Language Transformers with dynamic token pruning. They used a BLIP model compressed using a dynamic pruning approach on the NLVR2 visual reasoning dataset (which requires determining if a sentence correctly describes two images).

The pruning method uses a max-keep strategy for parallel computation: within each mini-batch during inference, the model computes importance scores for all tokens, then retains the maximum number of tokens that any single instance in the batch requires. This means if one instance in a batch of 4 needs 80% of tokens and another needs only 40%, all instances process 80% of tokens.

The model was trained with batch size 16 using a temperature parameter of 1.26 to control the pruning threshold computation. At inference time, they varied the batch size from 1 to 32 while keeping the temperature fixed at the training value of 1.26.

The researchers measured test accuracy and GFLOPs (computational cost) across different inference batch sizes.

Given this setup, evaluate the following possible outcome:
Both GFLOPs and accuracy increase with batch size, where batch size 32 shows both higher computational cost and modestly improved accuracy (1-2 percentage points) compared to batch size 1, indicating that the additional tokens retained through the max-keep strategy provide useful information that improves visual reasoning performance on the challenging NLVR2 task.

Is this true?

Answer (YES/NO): NO